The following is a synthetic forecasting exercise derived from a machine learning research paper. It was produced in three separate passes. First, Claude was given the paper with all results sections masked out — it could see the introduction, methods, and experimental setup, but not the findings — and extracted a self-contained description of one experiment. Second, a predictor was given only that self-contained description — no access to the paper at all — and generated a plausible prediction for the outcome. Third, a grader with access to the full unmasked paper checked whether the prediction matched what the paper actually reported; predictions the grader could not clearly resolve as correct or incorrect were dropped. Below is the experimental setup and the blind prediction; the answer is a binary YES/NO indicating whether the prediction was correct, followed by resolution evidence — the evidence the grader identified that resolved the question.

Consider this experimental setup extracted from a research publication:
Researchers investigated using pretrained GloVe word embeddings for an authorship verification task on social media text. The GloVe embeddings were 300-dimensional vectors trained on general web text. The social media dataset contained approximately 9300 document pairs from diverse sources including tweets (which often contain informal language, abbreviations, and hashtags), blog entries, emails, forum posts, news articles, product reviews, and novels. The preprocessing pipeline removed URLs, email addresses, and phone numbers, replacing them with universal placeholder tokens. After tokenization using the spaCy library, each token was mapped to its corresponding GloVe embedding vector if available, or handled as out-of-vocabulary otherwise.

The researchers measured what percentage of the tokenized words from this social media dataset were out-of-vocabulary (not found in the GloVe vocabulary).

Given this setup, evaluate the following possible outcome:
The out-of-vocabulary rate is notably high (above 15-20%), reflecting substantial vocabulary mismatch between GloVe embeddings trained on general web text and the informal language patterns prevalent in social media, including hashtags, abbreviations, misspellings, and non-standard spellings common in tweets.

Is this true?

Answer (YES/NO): NO